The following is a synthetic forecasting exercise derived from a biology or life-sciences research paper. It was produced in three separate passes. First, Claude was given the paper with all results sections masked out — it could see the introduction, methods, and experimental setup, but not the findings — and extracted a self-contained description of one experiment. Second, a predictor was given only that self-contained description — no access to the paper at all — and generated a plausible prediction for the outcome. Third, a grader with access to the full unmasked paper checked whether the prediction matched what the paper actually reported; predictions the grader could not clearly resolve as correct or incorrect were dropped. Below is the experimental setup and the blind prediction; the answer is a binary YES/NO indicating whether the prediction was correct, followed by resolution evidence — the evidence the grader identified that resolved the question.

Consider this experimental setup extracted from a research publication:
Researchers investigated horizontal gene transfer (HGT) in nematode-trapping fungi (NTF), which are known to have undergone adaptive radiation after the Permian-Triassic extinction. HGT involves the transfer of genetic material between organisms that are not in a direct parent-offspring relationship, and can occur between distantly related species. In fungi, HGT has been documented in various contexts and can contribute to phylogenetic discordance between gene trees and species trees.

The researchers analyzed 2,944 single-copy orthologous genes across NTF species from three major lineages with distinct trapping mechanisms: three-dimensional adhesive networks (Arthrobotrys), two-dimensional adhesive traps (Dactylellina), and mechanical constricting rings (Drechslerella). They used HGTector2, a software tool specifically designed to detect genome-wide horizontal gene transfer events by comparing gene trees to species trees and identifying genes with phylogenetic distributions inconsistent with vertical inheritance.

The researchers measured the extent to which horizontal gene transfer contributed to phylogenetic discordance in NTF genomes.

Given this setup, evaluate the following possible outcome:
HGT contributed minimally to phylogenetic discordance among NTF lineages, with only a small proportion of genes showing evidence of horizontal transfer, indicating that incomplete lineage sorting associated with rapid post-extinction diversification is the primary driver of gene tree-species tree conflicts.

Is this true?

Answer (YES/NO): YES